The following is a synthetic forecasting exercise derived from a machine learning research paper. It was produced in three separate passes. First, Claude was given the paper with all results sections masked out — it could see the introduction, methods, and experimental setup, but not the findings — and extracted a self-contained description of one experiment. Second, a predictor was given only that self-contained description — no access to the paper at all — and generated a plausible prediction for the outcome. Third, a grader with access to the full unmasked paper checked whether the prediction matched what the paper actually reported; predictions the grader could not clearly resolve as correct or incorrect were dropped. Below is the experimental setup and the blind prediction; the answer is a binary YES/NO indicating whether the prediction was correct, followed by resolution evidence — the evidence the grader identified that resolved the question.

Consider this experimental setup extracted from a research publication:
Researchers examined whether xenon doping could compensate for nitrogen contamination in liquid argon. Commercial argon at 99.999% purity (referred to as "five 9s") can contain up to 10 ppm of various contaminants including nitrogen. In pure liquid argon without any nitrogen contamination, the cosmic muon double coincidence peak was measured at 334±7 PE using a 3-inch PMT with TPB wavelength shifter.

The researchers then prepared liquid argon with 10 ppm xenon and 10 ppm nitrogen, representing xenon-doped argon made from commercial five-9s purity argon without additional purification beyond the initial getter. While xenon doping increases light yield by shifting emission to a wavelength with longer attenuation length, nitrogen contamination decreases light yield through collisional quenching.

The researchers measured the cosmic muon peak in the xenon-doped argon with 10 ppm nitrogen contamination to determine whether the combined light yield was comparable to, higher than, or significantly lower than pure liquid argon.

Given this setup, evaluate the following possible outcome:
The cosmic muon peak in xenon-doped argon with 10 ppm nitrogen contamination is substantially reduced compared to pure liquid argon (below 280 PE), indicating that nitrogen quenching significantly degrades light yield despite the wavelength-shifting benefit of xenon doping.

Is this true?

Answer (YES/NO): NO